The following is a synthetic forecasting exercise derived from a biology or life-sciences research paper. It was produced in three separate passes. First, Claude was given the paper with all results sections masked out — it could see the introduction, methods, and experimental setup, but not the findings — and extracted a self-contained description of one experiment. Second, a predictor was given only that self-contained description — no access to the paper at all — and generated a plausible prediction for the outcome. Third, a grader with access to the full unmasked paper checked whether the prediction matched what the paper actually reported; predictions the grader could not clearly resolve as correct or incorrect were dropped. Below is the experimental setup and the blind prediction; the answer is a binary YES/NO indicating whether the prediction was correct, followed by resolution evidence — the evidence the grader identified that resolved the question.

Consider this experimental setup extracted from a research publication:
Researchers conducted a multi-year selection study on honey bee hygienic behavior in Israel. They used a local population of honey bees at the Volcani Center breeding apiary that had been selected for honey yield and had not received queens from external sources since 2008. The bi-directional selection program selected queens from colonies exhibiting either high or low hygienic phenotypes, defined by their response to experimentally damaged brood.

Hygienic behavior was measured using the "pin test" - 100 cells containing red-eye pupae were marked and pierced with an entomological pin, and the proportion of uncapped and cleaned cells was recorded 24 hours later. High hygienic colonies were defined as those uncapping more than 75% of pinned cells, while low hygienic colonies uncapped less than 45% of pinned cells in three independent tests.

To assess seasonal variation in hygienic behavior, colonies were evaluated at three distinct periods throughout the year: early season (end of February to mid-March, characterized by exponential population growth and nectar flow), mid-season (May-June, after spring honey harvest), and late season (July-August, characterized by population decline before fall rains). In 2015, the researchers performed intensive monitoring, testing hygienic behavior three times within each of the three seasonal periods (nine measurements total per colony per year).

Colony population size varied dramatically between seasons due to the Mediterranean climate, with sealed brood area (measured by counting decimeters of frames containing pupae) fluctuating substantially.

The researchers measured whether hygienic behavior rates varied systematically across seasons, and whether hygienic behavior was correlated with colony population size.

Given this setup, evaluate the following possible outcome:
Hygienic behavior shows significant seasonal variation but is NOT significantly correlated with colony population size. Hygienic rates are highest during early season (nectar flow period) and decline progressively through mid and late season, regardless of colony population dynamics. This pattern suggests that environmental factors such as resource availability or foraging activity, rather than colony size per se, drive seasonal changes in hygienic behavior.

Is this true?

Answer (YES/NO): NO